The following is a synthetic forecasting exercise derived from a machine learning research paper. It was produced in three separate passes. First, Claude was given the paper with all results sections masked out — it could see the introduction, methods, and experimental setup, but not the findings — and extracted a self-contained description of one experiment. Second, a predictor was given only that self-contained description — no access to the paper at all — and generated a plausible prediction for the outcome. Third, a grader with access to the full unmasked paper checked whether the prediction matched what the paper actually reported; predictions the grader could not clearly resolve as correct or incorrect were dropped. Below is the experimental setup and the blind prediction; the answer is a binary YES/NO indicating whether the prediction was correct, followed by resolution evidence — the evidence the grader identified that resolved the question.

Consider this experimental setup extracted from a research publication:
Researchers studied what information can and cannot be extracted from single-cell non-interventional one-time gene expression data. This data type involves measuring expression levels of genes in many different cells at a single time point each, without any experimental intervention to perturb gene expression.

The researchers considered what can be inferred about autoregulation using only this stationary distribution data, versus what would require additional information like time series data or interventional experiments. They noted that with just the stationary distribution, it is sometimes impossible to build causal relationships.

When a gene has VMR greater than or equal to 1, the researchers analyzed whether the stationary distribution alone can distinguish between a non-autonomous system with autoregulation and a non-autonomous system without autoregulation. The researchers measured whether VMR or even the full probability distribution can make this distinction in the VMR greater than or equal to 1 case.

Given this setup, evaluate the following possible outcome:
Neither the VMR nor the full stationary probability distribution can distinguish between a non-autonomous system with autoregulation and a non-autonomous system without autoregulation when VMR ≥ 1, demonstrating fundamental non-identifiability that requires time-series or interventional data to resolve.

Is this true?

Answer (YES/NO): NO